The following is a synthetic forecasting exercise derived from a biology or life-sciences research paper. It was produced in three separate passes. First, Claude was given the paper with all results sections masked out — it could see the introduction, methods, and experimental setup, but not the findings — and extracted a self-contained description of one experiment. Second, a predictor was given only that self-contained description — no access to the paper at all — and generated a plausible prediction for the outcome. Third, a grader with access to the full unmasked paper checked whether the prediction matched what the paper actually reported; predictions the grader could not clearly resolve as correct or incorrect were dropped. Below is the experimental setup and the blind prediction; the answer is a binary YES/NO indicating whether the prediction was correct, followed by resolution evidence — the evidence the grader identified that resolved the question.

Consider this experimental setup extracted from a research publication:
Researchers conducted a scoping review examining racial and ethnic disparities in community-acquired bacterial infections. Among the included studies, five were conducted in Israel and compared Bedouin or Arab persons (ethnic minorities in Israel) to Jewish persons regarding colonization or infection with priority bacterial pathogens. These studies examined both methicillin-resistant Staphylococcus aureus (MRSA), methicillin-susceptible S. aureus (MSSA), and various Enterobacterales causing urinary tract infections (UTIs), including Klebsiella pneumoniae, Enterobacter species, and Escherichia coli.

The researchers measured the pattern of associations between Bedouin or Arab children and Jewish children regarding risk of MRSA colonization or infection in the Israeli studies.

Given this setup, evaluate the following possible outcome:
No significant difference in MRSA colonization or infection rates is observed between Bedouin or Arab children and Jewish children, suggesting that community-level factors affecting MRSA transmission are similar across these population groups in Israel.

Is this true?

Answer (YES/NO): NO